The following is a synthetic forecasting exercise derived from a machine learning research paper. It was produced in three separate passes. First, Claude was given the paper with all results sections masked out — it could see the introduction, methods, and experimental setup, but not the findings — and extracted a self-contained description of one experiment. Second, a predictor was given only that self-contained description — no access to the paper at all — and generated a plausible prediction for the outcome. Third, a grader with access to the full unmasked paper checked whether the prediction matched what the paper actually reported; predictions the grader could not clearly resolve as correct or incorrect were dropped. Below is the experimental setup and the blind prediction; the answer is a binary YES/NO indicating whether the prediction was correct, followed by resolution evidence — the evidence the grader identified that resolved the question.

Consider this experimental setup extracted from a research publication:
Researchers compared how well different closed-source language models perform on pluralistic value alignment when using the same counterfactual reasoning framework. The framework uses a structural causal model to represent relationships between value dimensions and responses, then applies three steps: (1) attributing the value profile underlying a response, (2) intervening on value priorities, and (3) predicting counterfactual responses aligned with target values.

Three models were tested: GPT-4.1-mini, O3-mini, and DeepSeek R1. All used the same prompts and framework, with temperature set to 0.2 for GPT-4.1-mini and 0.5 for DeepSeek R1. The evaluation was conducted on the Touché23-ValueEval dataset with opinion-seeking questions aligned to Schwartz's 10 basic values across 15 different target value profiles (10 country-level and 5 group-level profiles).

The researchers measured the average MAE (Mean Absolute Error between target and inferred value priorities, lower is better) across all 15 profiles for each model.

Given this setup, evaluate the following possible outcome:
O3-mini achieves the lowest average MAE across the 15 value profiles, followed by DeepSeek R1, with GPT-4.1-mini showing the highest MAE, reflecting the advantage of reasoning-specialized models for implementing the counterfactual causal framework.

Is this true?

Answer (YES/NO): NO